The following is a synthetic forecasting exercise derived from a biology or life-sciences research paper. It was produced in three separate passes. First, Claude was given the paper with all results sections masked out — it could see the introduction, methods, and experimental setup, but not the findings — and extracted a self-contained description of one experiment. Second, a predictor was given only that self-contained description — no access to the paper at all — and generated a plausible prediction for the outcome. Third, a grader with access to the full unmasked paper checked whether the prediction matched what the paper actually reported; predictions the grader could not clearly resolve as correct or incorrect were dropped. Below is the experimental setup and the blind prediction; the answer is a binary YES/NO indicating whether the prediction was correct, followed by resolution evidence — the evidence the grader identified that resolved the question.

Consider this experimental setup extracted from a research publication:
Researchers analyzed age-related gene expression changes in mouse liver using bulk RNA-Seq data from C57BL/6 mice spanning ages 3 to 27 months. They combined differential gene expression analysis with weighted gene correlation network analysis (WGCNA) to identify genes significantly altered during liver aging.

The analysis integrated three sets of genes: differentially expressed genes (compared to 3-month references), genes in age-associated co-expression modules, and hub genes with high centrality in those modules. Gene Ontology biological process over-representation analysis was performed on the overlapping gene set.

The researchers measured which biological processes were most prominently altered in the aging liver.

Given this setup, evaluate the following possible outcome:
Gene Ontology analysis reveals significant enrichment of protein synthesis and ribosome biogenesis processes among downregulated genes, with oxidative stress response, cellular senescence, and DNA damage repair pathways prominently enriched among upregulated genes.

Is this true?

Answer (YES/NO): NO